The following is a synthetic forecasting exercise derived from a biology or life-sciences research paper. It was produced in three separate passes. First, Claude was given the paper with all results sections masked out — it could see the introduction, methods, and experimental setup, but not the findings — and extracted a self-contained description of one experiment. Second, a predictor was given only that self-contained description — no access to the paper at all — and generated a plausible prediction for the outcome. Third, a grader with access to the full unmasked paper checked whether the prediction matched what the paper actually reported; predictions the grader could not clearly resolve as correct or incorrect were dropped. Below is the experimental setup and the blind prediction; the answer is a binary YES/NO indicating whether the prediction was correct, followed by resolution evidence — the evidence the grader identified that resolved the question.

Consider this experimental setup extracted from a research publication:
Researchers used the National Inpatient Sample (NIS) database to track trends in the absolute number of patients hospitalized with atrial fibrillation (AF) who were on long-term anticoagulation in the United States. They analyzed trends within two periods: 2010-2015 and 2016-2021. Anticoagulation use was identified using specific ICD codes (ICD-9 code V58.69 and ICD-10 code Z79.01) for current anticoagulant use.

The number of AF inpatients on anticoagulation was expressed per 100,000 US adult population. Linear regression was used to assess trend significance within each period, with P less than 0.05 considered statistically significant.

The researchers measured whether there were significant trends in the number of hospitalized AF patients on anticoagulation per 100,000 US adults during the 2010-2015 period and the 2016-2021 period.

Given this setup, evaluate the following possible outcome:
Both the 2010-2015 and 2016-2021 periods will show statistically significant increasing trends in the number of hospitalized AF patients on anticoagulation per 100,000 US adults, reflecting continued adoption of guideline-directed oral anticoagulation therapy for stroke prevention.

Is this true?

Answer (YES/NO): YES